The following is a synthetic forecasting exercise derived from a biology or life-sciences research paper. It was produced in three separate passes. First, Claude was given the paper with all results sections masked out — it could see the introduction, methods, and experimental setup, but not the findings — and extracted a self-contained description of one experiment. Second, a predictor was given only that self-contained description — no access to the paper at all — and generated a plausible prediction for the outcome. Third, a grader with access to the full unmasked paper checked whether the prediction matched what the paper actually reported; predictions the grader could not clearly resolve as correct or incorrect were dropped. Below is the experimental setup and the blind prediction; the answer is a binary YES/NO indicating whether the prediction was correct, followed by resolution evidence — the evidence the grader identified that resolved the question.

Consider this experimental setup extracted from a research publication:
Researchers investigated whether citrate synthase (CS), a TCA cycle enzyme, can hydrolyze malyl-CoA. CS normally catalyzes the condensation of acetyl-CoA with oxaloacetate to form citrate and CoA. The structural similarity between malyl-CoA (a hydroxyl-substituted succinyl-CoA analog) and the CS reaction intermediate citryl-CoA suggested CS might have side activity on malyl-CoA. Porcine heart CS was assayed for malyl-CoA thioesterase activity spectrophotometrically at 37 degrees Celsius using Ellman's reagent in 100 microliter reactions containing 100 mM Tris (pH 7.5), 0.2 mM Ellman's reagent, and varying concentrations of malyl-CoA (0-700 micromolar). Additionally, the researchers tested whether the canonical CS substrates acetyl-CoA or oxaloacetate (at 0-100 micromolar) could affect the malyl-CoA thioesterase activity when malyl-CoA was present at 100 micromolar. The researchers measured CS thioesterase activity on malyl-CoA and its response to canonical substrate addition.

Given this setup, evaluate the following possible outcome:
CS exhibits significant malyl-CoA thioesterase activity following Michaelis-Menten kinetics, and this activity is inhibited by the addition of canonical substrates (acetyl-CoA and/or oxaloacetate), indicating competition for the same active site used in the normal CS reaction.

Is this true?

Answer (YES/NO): YES